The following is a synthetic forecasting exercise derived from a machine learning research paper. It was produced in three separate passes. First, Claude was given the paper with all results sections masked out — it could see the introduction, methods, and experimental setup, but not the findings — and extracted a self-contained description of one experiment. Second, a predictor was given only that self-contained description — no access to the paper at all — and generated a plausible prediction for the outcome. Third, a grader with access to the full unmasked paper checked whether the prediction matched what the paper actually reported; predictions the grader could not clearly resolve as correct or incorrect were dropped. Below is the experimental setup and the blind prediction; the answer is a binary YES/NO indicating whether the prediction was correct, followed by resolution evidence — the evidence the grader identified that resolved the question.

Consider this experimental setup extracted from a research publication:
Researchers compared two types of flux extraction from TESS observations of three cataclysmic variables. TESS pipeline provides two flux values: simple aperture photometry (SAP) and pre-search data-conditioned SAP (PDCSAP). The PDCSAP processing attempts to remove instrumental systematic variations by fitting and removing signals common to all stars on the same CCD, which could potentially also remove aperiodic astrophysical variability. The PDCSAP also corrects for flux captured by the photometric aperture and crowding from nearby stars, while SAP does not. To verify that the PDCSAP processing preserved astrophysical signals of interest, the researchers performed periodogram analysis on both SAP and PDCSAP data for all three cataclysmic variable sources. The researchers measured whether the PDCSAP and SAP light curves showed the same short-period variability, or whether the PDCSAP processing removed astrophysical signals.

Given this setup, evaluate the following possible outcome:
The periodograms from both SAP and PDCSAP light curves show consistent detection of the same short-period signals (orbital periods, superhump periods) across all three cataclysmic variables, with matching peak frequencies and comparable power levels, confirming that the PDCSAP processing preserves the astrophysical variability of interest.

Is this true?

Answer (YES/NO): YES